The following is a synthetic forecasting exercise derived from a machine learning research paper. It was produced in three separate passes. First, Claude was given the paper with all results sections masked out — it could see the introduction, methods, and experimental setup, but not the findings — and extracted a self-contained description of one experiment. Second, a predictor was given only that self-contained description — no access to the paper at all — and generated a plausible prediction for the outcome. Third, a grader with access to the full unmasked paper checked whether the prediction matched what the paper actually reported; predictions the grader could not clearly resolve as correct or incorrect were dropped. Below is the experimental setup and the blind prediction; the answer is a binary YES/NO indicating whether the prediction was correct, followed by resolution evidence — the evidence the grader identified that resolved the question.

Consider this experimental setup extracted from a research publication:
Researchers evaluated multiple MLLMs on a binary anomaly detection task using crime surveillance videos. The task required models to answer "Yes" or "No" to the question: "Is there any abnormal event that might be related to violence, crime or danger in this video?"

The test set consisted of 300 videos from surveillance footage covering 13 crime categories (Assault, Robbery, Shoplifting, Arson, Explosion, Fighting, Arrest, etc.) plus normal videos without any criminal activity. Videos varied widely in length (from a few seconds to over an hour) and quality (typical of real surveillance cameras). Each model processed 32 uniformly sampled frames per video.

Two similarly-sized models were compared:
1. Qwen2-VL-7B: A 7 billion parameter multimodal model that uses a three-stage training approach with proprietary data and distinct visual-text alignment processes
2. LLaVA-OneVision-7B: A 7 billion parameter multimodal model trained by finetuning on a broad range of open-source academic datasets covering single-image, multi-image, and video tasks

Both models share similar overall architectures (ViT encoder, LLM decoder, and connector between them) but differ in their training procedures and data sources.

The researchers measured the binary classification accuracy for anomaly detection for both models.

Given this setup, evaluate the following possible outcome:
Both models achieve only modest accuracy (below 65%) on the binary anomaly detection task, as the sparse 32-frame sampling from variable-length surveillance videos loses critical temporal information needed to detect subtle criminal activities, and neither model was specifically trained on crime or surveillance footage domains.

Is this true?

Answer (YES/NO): NO